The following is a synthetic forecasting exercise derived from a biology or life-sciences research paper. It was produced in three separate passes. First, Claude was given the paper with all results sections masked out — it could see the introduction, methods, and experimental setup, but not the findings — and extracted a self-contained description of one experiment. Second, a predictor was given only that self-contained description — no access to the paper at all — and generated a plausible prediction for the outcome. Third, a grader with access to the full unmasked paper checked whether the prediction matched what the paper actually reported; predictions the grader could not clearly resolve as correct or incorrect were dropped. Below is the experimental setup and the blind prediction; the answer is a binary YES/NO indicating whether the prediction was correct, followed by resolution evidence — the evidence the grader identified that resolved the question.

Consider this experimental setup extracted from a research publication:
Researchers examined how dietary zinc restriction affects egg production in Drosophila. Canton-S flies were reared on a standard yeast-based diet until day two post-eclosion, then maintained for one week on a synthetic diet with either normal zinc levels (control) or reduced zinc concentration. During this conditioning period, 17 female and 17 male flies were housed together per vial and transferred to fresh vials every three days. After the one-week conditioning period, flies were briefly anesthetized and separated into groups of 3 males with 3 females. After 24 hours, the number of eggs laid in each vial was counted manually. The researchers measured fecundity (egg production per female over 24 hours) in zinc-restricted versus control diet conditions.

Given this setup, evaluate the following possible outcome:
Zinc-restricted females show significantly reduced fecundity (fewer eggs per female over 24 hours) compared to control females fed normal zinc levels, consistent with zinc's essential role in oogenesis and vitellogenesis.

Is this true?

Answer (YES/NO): YES